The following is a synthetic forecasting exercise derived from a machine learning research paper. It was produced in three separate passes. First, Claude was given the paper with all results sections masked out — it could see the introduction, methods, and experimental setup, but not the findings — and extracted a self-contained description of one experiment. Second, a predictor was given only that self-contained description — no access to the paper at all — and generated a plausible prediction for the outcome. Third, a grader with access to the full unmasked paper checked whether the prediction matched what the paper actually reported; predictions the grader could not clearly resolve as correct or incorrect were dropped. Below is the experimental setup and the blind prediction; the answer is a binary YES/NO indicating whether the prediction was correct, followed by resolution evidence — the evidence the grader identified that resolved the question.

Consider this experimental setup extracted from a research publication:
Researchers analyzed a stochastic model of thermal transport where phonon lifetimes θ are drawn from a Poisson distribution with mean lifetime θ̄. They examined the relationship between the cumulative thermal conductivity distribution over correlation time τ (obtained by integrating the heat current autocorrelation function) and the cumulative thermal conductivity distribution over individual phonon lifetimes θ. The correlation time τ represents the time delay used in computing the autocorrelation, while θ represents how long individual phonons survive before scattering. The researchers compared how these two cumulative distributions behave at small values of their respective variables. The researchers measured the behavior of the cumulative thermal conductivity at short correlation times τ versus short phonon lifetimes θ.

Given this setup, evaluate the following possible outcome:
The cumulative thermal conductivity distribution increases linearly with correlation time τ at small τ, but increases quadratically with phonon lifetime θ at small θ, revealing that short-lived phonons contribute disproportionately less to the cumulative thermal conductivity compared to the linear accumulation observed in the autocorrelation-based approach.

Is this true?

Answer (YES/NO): NO